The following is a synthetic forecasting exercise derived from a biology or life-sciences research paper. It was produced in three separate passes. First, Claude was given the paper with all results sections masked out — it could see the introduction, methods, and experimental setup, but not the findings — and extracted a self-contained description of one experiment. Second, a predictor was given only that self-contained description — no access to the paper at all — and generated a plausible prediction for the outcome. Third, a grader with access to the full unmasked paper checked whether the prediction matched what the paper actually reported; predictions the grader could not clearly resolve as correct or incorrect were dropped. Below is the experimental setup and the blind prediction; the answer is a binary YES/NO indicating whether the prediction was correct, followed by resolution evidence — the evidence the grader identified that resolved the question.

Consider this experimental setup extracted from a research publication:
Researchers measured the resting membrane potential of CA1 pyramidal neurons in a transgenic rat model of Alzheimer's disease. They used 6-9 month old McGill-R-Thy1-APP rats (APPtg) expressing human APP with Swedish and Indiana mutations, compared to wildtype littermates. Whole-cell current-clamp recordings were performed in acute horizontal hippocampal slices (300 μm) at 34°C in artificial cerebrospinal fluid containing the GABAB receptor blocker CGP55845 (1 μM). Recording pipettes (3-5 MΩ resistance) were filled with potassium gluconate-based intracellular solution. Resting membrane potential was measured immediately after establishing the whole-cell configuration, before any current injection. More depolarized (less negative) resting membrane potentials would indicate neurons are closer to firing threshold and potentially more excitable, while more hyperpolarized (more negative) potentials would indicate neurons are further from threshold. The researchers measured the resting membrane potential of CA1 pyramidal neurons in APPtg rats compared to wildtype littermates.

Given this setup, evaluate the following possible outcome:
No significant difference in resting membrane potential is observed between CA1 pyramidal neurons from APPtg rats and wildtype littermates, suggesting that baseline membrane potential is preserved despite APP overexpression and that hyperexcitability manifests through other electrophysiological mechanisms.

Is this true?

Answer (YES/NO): NO